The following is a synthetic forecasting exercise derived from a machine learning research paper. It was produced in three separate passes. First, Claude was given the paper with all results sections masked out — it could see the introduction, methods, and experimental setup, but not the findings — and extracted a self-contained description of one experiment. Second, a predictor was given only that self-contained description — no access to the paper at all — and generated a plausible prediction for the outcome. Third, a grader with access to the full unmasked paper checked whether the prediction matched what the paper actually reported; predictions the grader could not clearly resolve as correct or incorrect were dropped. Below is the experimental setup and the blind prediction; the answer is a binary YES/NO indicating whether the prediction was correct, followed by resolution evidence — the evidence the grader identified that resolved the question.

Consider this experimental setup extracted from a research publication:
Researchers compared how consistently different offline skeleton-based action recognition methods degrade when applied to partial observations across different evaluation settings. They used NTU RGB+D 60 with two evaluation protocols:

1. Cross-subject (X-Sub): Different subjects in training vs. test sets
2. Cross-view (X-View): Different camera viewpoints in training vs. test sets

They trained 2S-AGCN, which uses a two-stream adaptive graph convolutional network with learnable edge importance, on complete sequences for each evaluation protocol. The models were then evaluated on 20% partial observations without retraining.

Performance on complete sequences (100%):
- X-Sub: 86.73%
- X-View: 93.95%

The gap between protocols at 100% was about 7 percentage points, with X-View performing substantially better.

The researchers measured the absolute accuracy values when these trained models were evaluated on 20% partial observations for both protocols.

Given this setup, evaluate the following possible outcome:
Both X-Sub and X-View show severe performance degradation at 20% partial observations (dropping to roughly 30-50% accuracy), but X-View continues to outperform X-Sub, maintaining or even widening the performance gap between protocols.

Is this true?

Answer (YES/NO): NO